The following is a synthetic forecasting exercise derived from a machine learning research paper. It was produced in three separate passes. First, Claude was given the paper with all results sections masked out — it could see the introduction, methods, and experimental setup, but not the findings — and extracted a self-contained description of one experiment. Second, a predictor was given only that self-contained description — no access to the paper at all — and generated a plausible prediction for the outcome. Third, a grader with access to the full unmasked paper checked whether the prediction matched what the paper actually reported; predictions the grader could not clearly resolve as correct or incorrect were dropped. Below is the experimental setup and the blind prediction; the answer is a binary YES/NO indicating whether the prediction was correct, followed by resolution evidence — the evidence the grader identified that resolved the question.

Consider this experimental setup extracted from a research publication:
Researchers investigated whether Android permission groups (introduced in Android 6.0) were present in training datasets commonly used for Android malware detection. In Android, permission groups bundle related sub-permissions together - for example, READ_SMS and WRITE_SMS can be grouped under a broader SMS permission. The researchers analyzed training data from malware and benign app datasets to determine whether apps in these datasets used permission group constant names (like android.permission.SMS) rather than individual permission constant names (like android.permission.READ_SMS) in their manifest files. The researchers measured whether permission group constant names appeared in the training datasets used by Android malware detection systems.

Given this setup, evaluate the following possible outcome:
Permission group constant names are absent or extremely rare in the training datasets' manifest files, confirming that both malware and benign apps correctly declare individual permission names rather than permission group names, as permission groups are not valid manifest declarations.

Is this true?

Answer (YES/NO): YES